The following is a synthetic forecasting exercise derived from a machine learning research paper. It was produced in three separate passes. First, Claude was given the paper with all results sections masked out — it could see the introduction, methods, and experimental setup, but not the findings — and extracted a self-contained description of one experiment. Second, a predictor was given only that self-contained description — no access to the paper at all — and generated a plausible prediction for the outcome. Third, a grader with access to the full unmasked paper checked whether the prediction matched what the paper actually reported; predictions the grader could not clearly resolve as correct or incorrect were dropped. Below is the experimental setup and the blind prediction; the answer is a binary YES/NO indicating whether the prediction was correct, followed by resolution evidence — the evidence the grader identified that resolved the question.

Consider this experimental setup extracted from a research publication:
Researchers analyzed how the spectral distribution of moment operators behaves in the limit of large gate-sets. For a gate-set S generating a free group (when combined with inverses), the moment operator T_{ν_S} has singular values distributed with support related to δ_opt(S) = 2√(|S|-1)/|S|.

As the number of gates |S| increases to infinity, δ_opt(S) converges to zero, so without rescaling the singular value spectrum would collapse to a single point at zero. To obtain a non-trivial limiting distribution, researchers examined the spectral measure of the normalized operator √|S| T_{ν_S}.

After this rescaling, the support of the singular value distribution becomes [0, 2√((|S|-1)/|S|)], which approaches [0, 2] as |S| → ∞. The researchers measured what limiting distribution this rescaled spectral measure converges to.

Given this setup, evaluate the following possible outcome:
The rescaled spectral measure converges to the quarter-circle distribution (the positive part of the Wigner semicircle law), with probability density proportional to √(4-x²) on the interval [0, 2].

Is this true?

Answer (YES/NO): YES